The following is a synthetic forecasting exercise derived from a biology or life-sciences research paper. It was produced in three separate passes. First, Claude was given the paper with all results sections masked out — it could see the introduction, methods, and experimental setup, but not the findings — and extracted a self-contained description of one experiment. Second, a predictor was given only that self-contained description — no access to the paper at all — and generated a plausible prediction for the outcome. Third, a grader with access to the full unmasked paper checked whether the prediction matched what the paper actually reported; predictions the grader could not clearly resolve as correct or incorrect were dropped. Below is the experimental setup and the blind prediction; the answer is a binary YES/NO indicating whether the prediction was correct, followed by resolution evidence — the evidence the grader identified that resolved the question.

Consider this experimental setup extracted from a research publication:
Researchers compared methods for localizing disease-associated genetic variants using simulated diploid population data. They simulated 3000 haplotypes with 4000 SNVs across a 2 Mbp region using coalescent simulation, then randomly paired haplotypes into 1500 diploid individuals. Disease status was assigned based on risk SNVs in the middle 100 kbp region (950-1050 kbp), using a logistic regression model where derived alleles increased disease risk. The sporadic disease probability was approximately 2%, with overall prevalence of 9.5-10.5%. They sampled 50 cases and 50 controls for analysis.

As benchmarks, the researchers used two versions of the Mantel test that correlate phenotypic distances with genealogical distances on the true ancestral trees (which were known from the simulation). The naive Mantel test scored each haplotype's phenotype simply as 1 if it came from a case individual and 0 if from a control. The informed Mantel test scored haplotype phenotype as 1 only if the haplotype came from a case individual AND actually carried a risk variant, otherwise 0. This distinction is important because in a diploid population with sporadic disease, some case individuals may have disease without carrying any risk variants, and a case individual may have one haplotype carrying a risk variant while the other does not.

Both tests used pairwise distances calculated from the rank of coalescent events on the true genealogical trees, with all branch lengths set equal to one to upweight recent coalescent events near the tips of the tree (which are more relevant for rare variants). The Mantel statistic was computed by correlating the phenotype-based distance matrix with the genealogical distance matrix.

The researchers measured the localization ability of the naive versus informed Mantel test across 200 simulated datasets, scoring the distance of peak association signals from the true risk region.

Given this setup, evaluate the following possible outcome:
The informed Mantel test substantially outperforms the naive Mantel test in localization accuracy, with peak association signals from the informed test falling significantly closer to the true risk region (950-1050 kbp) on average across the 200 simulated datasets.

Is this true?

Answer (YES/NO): YES